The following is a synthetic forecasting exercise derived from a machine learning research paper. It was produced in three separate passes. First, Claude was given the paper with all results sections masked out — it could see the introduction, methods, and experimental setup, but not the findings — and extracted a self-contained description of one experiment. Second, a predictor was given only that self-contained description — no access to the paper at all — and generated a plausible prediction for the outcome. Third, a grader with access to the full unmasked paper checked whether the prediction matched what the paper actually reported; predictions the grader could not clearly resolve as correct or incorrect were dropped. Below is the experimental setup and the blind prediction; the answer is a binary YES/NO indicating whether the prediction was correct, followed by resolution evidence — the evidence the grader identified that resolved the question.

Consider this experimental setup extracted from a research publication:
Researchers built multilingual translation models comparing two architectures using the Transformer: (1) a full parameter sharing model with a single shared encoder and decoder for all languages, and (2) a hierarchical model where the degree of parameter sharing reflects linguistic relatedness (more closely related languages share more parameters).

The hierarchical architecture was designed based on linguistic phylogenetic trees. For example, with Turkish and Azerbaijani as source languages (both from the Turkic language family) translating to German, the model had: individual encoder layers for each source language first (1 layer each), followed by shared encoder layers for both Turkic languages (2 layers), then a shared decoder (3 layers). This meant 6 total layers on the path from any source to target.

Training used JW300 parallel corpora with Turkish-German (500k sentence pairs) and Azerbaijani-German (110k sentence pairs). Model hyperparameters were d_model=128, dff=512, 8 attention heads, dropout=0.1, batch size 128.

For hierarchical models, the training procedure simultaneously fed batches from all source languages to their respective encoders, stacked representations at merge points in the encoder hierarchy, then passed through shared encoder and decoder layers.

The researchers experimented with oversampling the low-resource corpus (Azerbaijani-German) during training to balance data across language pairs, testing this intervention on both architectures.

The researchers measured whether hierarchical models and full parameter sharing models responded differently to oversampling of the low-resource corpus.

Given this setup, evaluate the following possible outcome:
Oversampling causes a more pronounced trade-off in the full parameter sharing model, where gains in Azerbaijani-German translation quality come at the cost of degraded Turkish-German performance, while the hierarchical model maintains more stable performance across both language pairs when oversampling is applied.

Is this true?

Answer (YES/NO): NO